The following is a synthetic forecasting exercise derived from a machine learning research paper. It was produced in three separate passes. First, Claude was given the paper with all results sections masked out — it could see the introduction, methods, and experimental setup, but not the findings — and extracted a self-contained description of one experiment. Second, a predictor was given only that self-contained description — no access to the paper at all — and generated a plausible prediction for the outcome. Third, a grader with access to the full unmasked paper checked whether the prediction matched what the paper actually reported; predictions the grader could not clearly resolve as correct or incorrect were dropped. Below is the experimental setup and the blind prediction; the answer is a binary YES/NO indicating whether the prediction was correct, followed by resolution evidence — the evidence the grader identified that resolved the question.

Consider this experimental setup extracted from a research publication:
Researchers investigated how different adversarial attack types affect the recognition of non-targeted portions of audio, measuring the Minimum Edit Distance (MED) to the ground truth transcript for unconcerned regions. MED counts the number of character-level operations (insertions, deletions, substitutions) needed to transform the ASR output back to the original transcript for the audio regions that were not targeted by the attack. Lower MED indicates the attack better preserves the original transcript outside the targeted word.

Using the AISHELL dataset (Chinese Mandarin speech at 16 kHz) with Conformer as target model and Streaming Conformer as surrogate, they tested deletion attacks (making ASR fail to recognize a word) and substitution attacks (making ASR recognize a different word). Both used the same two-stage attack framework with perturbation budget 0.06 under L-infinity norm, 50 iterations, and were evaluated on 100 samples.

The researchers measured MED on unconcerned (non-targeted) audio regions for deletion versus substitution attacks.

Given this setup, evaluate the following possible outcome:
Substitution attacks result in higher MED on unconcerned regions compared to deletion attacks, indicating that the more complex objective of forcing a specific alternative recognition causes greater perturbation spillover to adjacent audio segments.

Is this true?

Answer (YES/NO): YES